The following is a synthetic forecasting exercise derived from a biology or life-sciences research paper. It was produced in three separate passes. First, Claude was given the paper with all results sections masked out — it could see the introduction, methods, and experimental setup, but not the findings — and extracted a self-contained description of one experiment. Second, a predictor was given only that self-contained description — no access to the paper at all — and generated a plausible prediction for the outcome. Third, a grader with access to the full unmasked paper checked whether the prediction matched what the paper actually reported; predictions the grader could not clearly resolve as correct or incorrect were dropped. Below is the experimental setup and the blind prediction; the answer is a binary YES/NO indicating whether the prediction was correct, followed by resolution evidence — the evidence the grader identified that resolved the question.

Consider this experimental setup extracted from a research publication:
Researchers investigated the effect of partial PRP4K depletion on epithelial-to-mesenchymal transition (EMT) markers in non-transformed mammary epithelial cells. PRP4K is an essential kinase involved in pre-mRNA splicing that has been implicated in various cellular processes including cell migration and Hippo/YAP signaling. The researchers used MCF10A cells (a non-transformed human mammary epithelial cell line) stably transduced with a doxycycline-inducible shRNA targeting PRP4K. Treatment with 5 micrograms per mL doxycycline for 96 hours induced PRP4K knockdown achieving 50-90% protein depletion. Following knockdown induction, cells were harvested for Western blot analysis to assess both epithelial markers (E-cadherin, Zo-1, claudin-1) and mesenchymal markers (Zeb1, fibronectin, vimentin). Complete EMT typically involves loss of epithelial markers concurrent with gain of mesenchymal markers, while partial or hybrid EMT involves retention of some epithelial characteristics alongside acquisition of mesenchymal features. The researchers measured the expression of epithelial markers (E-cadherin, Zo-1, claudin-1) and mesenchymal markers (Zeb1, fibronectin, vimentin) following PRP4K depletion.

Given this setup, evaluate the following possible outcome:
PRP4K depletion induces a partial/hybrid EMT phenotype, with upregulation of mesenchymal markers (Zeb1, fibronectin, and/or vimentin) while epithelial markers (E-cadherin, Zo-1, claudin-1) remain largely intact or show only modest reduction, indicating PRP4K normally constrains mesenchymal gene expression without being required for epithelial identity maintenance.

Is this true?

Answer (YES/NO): YES